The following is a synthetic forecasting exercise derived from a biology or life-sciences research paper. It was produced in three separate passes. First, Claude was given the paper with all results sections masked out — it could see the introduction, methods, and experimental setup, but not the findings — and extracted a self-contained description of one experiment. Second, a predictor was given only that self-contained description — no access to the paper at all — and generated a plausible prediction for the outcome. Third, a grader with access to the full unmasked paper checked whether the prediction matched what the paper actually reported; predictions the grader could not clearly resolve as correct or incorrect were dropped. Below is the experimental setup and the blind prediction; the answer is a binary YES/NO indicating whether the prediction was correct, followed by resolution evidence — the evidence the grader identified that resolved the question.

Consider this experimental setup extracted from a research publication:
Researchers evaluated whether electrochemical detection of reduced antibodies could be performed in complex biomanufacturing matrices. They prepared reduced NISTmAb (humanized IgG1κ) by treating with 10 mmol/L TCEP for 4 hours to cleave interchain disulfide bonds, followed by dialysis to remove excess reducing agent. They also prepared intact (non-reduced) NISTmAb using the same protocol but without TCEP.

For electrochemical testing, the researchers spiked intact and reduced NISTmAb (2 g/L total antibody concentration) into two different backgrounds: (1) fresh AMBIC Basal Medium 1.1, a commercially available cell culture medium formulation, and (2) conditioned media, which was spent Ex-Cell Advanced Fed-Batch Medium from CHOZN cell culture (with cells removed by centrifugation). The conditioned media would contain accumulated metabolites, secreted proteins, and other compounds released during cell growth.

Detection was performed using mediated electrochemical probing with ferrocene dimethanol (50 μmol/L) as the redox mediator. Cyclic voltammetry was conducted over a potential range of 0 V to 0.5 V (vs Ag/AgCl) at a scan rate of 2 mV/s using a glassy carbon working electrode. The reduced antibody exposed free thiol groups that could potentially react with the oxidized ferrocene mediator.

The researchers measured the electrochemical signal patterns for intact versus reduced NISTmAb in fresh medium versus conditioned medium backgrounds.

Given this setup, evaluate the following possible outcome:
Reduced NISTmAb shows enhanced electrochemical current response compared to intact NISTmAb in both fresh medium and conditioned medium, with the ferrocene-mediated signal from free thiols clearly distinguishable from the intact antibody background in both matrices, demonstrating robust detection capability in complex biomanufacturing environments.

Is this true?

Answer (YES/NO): YES